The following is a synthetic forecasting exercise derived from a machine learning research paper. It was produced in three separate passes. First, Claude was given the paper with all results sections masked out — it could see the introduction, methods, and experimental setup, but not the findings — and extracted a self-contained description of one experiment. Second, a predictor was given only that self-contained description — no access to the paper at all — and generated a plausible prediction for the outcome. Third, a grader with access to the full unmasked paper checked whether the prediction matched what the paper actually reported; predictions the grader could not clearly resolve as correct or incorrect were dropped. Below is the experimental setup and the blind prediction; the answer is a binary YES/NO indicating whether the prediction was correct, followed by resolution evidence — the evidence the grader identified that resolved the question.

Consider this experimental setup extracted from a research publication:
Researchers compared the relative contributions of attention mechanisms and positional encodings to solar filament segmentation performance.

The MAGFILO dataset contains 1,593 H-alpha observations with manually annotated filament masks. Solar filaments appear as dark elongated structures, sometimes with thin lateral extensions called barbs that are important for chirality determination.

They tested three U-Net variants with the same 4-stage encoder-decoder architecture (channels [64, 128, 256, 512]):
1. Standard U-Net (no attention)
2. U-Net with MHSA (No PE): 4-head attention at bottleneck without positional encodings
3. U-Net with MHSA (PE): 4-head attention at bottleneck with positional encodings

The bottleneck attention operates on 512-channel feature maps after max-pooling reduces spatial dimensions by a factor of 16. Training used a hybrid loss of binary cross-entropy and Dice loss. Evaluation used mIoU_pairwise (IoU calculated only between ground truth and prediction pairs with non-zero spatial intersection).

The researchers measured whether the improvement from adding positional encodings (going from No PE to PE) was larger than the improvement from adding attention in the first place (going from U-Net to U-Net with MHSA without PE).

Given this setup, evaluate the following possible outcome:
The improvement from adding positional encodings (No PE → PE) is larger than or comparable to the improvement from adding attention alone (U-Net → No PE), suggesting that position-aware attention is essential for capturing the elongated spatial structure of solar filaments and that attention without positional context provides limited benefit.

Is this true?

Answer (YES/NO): YES